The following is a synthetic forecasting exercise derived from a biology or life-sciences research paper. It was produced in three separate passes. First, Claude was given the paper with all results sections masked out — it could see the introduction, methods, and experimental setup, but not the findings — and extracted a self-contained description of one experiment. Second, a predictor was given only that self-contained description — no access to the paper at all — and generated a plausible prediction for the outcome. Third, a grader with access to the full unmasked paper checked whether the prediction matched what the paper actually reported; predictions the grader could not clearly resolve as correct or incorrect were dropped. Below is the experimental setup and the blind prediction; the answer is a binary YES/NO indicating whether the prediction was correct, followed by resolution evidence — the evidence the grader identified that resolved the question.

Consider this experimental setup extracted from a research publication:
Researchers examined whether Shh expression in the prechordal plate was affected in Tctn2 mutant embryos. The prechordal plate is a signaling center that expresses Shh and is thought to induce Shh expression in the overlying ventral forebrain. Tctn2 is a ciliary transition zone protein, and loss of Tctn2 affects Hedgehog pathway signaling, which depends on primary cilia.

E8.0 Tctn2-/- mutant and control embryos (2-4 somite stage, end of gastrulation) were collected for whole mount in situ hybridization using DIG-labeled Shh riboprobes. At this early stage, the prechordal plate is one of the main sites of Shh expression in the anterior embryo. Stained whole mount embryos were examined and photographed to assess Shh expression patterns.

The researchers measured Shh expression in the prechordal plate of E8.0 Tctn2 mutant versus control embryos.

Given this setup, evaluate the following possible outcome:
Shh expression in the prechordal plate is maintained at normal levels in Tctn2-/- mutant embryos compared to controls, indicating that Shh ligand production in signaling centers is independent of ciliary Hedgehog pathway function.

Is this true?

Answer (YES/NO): YES